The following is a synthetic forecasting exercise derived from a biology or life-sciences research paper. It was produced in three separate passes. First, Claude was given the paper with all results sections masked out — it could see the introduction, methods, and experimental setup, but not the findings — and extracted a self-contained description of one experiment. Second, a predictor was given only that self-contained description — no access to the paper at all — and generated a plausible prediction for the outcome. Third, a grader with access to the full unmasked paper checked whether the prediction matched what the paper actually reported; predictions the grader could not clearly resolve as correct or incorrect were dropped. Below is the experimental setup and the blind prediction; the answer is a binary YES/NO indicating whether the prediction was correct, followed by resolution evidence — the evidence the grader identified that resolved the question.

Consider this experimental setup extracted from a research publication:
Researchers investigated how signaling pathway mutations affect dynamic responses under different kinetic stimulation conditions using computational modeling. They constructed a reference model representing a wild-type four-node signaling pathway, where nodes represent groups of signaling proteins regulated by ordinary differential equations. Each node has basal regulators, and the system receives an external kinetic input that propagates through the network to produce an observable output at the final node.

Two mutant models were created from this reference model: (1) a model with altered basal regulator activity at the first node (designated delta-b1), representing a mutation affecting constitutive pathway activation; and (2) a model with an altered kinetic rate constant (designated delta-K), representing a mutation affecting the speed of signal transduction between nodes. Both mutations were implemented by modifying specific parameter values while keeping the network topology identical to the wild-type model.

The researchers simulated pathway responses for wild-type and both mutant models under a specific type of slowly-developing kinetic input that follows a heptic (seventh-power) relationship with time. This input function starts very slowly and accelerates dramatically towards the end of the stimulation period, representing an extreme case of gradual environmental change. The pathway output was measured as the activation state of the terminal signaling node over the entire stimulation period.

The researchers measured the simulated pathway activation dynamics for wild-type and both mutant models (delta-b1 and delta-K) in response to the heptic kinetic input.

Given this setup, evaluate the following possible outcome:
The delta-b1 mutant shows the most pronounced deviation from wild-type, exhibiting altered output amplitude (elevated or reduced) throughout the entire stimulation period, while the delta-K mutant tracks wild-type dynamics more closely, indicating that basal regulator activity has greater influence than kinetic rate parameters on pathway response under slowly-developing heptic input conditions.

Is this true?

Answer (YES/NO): NO